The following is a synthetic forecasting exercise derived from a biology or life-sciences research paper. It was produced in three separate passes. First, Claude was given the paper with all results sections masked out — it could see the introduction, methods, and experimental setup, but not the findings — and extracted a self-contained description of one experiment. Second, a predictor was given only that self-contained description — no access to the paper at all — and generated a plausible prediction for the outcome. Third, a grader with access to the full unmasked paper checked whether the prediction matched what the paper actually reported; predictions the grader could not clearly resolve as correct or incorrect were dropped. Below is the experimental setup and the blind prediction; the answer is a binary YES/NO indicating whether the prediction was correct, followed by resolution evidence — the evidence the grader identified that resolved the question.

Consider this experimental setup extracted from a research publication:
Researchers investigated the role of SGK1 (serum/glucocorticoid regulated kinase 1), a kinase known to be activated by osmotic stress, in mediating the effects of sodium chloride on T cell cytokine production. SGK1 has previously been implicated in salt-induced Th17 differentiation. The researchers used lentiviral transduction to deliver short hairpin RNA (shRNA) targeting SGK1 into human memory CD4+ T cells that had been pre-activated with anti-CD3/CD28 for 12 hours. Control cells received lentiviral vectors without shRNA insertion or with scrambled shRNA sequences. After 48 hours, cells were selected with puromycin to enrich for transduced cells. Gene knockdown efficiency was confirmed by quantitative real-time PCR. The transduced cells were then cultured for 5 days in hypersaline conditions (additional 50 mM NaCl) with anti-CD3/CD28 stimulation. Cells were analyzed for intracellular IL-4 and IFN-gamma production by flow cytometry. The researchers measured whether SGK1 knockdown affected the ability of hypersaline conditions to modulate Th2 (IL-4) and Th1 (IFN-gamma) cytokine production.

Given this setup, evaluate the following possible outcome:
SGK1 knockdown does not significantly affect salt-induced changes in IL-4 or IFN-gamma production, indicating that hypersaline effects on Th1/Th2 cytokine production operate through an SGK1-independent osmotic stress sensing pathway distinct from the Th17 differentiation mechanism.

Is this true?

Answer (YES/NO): NO